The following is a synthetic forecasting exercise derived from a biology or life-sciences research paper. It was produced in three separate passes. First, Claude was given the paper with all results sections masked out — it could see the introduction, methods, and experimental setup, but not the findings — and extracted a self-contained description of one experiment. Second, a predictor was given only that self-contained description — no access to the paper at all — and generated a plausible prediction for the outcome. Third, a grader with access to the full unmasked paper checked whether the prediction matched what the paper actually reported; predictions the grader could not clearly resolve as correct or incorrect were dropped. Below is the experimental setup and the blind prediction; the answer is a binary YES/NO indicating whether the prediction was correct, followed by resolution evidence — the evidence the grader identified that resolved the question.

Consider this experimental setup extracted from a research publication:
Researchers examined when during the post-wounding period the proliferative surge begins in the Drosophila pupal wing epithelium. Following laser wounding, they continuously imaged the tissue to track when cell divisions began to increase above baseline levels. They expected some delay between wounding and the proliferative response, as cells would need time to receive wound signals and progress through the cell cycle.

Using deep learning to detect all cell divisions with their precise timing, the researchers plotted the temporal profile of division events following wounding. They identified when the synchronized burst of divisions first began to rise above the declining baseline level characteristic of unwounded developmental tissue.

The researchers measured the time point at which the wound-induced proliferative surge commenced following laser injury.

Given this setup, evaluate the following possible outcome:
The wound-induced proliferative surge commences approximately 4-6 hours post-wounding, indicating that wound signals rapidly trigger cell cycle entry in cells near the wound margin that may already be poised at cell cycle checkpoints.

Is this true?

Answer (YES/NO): NO